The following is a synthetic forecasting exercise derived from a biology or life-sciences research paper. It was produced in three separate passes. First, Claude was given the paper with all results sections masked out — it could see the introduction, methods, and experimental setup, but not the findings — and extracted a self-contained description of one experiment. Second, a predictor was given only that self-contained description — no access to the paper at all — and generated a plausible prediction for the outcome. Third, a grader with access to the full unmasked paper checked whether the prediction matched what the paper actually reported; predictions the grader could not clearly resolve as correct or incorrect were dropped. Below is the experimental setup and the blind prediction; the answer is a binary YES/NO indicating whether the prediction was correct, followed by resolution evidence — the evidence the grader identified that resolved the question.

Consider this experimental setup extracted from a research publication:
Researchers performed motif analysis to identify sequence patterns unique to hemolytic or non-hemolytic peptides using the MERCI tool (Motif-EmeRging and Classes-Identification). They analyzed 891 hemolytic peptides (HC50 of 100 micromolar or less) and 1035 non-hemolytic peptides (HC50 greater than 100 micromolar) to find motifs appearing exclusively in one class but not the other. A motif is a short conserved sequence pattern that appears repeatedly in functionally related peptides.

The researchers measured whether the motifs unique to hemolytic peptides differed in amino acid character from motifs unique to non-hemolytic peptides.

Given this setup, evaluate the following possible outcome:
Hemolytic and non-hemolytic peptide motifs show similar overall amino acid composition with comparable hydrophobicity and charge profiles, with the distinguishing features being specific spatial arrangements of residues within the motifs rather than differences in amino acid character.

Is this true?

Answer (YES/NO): NO